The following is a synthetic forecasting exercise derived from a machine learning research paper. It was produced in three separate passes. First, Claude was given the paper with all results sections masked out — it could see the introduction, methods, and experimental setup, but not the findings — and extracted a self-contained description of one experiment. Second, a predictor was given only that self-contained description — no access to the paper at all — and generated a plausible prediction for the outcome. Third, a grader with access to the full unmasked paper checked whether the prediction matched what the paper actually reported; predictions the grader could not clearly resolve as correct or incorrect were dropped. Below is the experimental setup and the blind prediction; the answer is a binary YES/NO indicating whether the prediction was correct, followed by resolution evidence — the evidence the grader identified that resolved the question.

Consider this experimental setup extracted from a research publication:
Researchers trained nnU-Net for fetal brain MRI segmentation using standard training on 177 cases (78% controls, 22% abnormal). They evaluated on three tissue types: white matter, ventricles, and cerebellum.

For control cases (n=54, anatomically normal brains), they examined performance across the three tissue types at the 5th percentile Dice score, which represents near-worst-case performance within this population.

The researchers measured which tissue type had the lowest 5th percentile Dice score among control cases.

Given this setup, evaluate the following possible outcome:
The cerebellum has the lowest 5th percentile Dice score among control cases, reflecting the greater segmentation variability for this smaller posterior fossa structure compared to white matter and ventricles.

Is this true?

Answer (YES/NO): NO